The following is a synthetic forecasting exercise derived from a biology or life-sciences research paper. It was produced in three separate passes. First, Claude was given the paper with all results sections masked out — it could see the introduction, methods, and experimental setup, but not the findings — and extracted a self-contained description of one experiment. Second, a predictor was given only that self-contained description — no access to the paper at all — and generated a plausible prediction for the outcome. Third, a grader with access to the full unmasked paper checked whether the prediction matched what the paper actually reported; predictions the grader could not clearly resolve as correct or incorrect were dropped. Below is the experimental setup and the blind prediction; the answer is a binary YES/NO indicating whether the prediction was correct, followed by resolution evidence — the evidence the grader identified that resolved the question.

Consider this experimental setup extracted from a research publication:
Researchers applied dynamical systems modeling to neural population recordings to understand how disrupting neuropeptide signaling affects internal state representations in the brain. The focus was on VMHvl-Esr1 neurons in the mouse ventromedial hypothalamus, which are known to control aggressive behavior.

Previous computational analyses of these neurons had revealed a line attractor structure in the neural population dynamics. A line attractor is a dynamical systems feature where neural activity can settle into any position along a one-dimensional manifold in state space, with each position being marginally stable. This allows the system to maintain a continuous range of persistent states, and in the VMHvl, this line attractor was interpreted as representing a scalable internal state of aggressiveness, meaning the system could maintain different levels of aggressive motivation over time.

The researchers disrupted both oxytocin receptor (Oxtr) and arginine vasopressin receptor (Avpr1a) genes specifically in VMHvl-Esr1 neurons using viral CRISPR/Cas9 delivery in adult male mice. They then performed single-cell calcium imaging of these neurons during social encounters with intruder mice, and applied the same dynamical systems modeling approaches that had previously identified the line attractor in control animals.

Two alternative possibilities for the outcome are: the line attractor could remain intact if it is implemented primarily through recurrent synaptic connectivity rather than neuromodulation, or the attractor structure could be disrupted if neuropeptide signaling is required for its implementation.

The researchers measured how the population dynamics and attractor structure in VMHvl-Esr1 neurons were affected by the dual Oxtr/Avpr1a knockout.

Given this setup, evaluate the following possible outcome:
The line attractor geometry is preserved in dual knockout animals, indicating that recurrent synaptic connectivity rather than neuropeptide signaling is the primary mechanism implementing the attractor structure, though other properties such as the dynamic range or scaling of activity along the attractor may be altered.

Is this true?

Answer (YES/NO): NO